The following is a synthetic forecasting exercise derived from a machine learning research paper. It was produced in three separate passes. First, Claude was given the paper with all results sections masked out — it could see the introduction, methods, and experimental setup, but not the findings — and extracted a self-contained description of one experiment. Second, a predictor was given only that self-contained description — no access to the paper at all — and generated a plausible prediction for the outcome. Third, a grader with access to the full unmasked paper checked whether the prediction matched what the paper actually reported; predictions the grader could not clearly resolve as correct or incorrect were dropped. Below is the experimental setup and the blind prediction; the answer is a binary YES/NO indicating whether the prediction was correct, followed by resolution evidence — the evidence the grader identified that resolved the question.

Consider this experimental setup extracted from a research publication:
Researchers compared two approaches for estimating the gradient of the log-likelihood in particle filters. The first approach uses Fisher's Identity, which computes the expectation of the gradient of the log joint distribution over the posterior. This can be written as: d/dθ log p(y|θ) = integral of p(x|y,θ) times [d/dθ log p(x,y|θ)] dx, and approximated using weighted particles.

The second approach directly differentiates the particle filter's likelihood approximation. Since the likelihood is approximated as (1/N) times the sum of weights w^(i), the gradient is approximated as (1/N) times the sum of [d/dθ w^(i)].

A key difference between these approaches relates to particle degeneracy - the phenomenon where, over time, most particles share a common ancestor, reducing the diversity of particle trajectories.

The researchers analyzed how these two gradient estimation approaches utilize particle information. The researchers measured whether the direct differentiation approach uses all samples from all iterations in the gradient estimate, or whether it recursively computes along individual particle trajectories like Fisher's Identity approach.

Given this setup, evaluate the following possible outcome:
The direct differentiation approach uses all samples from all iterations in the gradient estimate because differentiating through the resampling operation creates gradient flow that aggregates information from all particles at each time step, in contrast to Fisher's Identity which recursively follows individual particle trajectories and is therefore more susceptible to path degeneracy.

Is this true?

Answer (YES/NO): YES